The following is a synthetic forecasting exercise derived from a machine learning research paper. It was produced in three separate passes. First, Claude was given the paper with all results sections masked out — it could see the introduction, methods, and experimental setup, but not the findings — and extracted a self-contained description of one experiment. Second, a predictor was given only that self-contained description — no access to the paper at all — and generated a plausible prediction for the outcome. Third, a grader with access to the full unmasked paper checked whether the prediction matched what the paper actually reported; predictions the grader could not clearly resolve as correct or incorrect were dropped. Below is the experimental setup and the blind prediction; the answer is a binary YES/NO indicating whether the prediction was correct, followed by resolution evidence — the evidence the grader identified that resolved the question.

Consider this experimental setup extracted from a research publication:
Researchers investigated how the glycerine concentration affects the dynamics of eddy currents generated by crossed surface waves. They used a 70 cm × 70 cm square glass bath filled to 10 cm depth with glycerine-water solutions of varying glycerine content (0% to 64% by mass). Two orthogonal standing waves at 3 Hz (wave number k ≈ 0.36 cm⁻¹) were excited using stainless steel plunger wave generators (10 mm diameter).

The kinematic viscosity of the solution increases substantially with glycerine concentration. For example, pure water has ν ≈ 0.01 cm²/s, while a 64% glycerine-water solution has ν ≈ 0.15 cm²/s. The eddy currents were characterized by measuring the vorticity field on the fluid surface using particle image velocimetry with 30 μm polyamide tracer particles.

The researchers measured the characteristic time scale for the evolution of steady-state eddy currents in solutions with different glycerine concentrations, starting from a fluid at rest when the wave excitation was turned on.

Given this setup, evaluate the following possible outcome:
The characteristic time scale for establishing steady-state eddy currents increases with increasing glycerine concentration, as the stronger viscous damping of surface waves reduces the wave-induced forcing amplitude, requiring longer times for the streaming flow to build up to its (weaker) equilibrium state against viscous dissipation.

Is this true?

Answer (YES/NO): NO